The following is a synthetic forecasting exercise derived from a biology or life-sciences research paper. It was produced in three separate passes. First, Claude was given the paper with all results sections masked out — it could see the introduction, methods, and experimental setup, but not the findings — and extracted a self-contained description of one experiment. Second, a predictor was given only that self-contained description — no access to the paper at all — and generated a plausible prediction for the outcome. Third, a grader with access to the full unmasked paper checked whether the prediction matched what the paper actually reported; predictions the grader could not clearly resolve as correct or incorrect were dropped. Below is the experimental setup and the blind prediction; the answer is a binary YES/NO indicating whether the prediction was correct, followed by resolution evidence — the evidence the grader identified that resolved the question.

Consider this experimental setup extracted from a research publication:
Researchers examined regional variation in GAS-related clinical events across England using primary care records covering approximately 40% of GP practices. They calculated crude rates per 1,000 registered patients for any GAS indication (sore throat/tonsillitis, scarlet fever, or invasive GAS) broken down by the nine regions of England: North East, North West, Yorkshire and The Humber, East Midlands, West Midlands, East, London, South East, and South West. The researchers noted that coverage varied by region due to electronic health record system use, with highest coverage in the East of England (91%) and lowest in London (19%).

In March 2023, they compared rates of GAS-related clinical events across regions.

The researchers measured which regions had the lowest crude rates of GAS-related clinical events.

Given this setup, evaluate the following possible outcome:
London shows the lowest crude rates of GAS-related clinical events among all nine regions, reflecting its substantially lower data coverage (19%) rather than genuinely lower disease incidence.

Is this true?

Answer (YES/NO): NO